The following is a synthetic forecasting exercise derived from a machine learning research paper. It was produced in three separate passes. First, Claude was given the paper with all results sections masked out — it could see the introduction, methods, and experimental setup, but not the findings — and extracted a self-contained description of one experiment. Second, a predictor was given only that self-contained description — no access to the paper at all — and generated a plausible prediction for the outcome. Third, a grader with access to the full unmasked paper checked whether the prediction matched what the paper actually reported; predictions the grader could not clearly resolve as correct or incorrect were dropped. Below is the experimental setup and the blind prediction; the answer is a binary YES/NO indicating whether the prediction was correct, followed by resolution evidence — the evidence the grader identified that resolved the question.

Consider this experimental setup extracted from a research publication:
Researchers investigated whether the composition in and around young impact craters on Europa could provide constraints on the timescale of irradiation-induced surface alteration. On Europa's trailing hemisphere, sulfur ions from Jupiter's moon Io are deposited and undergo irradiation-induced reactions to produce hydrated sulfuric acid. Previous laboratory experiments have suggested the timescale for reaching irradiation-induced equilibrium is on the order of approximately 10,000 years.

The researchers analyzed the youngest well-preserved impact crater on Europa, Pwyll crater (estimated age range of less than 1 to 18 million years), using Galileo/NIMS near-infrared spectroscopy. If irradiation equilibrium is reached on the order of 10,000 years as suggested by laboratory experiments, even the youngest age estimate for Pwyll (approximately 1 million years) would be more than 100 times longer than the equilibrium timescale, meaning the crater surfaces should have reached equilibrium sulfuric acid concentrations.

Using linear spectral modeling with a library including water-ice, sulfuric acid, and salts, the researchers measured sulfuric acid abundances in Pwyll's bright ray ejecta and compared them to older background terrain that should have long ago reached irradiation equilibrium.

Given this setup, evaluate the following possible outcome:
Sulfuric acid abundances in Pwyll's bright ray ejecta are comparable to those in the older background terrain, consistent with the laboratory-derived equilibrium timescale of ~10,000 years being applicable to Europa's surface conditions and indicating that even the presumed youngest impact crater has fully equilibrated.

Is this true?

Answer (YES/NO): NO